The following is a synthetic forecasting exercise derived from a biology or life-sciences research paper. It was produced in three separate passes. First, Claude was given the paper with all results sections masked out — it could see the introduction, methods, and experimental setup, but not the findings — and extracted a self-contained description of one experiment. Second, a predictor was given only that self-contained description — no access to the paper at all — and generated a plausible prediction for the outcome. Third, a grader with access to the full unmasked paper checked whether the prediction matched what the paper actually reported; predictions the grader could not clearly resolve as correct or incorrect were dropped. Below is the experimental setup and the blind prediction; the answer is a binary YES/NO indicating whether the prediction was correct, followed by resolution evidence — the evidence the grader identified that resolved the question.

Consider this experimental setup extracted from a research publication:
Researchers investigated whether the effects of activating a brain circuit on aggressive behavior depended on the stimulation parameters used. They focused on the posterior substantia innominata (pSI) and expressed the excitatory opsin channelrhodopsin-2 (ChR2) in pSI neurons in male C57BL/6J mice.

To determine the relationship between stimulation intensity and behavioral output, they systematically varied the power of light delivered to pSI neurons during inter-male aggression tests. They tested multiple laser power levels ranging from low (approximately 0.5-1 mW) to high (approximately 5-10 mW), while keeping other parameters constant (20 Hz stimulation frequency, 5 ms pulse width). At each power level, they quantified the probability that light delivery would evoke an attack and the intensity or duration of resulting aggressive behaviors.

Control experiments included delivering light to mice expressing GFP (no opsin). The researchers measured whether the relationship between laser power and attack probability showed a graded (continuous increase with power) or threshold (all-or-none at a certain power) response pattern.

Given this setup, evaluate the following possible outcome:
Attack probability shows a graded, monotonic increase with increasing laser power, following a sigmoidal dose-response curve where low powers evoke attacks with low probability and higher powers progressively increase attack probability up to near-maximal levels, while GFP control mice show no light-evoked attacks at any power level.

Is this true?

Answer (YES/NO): YES